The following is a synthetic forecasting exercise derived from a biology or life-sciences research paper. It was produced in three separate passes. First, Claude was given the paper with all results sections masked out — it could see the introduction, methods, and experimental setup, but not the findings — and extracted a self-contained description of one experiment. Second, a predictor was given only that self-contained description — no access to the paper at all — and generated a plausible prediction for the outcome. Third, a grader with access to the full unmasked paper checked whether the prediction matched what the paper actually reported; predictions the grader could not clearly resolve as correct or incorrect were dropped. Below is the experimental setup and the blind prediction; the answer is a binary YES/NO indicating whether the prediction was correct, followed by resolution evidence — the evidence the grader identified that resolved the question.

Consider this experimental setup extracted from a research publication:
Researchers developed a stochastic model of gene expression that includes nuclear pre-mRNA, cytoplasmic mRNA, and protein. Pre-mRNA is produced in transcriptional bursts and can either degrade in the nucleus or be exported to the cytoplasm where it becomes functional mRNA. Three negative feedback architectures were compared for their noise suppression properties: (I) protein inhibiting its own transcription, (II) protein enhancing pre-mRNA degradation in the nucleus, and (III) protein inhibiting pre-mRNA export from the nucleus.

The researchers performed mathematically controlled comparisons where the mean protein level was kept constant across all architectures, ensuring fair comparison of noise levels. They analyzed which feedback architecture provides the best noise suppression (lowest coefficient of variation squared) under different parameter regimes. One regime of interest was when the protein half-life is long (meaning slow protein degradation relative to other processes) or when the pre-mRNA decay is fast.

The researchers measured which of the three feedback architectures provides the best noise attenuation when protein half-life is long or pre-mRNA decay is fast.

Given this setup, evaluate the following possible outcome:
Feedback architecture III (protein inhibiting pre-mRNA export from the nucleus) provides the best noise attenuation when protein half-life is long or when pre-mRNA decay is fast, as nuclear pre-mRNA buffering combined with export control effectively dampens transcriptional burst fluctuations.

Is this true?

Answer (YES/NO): NO